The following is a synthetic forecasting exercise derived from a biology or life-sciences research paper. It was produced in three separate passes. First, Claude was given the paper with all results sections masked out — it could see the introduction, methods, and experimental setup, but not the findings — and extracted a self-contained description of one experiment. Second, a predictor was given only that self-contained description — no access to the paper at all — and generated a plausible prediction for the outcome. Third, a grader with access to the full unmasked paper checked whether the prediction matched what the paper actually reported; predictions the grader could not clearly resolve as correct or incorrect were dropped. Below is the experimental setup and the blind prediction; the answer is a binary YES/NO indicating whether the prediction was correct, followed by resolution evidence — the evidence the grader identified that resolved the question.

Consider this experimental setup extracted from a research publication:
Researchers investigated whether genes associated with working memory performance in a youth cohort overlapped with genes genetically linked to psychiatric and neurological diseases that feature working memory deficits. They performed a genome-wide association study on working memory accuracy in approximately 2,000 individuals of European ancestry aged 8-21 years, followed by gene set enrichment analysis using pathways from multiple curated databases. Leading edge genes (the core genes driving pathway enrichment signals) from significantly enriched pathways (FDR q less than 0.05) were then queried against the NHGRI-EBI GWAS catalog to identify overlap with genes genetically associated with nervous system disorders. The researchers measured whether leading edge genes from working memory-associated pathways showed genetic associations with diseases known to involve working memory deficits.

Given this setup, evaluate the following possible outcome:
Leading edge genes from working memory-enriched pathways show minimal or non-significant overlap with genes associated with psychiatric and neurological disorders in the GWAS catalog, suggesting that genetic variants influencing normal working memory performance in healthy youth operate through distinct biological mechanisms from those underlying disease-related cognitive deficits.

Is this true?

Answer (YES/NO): NO